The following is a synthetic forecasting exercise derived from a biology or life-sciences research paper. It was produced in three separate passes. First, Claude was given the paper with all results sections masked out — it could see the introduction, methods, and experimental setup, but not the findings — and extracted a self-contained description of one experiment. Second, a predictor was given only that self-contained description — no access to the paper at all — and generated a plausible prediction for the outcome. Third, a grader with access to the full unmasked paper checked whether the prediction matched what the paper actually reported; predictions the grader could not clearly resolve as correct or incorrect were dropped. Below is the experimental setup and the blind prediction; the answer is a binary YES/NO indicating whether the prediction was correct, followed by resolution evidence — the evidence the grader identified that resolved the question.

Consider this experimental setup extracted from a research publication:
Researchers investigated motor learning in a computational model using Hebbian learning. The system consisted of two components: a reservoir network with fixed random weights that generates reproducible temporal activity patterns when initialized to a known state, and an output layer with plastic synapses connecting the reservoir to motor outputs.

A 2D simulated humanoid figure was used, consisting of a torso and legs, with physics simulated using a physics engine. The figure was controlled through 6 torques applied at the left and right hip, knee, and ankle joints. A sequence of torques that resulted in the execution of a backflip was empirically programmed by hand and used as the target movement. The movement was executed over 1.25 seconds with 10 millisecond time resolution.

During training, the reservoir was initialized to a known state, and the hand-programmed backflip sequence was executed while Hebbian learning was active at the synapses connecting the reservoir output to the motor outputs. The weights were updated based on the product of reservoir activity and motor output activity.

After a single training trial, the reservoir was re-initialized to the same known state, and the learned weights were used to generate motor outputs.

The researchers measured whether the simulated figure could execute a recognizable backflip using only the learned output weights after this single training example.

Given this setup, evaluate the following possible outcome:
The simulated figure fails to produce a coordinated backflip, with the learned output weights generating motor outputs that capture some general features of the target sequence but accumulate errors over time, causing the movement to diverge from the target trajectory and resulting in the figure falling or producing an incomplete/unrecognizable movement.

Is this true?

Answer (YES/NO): NO